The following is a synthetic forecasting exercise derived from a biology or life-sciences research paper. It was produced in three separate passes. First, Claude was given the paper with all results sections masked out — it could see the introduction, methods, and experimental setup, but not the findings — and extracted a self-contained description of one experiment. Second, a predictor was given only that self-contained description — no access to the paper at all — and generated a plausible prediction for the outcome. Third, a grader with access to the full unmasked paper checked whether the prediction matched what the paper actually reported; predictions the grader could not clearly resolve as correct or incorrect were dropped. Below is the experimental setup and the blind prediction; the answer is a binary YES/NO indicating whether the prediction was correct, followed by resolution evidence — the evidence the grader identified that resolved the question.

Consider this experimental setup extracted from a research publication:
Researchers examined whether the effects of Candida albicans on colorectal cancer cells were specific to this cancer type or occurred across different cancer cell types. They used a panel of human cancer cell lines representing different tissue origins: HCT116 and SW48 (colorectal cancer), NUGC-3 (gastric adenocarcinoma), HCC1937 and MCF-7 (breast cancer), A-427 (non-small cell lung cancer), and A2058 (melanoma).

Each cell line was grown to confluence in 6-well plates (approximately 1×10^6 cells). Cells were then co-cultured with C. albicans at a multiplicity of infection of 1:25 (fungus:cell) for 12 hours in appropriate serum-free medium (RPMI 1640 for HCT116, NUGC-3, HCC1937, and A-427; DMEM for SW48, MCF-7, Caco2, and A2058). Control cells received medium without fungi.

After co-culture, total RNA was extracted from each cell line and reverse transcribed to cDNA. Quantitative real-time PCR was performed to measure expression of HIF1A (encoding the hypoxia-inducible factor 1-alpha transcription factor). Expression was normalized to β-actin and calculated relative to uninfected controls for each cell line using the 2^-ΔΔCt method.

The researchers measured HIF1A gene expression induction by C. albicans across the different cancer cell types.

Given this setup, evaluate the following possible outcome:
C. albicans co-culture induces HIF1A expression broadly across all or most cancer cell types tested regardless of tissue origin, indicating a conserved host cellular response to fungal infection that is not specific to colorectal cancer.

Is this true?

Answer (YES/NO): NO